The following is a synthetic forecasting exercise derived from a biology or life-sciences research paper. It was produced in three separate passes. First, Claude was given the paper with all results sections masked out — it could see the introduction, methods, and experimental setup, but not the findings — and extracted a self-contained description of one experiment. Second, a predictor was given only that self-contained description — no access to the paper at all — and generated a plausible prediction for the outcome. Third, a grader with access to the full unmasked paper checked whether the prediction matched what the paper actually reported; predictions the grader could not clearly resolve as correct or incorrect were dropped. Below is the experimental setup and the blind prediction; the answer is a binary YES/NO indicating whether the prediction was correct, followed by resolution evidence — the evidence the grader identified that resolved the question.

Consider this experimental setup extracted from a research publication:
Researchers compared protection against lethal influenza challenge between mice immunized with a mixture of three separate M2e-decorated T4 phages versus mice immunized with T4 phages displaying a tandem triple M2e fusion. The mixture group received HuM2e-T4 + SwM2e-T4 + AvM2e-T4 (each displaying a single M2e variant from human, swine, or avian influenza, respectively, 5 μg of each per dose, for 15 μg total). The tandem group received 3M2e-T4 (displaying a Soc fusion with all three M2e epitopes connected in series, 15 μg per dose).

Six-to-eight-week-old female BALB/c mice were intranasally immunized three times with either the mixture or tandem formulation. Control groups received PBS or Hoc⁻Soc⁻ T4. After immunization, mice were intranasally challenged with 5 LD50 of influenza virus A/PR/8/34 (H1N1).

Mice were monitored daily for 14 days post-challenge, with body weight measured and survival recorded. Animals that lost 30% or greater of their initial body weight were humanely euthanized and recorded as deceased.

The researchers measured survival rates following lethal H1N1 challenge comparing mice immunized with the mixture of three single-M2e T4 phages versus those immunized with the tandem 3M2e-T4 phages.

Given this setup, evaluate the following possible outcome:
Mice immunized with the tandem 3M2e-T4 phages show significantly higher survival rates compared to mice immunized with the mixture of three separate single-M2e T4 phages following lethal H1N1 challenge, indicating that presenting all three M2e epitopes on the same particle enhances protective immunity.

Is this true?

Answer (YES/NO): YES